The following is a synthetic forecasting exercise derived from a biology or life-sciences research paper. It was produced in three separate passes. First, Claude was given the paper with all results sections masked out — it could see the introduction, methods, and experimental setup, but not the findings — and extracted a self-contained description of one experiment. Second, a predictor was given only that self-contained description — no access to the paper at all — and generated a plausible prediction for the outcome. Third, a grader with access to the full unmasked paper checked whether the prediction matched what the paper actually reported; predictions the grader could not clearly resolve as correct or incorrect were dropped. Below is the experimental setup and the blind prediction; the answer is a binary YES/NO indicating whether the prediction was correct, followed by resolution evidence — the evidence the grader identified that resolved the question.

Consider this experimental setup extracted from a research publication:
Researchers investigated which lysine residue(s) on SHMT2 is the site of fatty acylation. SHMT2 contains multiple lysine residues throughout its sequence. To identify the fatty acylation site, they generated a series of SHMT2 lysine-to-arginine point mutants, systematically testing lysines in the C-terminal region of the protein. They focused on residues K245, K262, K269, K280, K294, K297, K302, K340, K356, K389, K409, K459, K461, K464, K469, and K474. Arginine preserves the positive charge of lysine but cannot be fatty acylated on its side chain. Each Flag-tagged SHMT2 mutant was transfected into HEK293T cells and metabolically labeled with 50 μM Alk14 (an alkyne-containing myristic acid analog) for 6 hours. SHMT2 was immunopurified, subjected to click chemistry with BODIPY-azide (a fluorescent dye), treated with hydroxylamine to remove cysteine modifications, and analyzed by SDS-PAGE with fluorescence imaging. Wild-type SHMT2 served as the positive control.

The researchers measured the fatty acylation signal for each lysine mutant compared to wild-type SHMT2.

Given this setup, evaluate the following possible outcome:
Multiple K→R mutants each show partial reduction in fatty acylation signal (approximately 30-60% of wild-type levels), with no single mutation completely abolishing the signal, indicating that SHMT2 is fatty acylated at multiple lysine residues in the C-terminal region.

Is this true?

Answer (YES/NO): NO